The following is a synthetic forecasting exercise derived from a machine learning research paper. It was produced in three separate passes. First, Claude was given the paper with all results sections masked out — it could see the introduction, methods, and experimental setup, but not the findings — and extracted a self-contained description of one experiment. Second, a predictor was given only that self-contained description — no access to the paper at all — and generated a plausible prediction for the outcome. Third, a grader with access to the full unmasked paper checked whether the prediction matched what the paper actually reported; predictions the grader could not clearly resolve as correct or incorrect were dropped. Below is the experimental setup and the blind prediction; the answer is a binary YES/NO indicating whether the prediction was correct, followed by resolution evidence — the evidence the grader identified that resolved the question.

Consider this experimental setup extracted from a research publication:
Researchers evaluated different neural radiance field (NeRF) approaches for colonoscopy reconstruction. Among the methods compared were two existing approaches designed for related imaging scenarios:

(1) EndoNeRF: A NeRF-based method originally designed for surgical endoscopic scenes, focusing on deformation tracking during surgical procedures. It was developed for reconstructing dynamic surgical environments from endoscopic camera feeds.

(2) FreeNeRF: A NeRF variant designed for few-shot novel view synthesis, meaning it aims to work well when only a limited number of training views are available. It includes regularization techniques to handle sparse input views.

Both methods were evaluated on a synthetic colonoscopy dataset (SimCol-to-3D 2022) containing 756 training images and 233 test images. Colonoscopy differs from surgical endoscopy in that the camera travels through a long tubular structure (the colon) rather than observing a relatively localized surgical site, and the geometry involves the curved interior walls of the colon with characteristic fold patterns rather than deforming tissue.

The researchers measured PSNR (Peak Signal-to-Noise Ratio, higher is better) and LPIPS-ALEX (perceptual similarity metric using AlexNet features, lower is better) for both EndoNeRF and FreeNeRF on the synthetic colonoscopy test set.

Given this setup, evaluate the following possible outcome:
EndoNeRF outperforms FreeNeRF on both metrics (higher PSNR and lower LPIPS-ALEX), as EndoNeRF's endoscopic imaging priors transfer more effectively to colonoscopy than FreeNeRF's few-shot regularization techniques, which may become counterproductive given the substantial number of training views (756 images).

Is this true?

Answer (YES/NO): NO